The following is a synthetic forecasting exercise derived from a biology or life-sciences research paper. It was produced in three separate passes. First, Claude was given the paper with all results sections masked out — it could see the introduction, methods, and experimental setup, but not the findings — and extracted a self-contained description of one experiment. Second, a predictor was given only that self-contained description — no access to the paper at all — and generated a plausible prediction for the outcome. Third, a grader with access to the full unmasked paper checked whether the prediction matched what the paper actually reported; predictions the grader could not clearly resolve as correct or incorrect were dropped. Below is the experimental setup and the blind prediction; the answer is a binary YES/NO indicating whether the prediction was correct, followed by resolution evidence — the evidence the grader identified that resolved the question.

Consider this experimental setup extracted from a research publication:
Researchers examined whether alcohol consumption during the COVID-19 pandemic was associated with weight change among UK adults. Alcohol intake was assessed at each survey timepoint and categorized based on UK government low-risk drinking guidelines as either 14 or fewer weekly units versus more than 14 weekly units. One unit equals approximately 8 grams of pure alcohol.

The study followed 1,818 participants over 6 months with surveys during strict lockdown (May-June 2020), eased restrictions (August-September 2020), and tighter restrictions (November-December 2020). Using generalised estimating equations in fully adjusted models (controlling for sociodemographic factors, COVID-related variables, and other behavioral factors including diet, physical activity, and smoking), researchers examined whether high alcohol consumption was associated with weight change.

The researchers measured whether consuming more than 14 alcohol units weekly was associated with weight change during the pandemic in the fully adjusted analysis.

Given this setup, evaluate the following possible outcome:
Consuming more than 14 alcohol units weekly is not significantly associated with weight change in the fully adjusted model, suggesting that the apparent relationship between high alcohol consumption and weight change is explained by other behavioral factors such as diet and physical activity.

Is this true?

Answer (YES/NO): NO